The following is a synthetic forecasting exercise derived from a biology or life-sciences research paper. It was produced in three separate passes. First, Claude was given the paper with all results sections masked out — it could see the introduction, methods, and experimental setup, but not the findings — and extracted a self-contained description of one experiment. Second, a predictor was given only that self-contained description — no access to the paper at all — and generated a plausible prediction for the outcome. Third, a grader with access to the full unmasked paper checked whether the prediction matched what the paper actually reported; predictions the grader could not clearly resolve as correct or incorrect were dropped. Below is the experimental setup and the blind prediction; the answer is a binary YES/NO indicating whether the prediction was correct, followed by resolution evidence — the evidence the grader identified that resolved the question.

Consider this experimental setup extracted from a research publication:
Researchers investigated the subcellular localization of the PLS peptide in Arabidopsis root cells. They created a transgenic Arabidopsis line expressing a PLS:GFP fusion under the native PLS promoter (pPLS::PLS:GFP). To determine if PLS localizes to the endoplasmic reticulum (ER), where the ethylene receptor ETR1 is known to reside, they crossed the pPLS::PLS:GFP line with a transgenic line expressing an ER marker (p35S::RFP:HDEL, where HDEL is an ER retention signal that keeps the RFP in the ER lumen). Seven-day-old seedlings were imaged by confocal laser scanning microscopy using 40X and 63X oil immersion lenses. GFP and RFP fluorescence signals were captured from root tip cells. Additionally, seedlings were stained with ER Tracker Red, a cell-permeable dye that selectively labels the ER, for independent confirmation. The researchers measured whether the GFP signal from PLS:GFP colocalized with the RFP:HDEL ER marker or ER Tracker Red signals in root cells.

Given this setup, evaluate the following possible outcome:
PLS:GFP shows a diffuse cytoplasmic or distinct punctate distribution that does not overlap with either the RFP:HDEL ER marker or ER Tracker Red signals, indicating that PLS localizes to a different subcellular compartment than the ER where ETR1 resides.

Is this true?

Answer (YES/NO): NO